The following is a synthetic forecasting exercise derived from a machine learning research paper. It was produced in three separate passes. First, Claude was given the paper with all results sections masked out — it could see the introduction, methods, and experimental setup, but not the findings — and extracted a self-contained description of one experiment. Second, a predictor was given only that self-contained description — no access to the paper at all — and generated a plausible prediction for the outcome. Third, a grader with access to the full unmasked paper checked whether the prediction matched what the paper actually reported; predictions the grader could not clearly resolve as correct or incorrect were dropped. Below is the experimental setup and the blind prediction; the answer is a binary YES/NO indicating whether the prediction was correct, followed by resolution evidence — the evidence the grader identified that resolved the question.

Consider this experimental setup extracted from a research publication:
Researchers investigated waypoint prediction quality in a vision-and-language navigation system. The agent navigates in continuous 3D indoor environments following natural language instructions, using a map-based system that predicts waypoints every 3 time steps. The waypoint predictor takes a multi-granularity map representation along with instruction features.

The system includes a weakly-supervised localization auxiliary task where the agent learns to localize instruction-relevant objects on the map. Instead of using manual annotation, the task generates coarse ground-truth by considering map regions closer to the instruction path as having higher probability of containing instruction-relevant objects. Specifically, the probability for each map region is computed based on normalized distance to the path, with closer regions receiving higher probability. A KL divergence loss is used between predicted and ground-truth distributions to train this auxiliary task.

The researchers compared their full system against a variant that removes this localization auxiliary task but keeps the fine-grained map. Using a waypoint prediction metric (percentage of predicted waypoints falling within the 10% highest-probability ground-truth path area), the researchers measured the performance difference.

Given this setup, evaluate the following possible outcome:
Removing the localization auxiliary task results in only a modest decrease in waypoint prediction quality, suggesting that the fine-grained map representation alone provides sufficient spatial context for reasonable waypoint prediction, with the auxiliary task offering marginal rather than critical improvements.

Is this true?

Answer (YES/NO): NO